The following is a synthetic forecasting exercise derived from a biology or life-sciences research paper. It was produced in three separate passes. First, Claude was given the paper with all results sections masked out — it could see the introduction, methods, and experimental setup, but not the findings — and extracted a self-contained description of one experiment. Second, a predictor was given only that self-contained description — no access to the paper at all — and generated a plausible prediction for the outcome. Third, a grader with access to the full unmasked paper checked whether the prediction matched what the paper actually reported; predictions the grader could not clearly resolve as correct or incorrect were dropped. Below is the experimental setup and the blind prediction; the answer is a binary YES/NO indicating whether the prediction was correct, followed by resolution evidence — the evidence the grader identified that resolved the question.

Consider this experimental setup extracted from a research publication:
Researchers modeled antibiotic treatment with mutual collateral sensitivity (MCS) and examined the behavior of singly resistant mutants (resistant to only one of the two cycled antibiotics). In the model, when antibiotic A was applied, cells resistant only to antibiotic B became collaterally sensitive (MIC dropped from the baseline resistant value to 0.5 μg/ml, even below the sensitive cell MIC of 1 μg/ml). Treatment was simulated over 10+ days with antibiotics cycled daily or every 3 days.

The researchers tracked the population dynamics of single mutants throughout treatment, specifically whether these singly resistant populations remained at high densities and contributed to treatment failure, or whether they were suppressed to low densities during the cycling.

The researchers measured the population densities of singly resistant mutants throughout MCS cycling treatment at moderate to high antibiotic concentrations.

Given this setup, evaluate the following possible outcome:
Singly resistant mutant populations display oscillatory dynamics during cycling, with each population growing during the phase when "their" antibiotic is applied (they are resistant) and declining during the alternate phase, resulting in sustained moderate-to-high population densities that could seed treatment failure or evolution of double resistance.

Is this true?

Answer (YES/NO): NO